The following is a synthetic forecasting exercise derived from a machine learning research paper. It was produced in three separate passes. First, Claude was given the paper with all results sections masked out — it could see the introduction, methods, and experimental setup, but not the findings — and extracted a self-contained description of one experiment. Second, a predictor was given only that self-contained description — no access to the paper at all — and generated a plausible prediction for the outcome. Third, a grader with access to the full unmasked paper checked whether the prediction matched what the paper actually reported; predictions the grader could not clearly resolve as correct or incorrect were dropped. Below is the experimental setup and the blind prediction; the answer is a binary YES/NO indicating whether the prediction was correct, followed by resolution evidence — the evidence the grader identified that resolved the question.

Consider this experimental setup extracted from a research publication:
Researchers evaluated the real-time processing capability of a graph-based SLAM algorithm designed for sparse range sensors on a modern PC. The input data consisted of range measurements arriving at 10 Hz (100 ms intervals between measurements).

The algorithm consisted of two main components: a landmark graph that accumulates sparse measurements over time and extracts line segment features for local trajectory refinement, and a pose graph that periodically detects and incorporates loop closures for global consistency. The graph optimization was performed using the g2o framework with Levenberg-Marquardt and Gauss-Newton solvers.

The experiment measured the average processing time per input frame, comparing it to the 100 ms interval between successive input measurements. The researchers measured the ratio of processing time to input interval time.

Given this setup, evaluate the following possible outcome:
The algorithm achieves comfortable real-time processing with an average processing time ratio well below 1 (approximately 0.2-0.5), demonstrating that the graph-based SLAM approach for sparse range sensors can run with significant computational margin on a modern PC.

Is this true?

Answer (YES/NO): NO